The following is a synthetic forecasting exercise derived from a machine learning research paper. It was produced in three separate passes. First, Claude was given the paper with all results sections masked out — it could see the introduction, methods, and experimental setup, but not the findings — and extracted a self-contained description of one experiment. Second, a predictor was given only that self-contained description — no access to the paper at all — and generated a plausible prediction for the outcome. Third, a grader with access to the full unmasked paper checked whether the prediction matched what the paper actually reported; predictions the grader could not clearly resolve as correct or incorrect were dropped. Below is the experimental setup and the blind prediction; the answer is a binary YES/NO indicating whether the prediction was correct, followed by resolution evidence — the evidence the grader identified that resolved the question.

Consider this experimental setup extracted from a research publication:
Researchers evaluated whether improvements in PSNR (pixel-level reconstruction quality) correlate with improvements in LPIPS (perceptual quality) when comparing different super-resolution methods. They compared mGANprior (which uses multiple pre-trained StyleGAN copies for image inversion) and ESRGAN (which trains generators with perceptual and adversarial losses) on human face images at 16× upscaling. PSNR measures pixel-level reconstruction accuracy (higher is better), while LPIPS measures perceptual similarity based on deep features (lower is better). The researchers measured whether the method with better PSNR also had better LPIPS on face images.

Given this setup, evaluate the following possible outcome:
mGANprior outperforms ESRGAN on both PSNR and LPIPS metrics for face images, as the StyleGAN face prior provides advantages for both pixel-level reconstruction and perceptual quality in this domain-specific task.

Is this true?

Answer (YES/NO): NO